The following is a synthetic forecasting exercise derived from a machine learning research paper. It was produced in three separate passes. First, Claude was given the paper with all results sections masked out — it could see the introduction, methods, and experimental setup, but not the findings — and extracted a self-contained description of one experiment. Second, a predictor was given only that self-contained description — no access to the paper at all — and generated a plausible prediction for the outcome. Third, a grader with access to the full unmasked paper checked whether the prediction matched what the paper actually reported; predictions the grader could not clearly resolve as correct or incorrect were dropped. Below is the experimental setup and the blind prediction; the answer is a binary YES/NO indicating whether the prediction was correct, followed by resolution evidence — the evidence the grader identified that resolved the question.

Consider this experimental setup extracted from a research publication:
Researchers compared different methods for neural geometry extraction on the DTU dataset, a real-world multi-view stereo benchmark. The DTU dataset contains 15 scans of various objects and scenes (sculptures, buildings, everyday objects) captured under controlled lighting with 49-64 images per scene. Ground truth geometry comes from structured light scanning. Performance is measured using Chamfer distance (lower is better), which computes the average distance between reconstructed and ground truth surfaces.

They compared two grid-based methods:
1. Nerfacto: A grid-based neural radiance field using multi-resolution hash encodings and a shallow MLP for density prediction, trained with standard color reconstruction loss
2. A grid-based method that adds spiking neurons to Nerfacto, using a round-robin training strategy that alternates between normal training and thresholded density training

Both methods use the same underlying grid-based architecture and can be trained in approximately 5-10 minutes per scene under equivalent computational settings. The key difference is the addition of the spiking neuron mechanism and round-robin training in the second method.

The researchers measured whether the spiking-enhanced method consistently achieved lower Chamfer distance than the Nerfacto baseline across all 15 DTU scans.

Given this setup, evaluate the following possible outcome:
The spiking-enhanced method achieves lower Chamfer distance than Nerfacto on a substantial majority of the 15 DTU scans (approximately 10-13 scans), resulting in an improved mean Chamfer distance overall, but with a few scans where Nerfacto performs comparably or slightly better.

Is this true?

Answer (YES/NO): YES